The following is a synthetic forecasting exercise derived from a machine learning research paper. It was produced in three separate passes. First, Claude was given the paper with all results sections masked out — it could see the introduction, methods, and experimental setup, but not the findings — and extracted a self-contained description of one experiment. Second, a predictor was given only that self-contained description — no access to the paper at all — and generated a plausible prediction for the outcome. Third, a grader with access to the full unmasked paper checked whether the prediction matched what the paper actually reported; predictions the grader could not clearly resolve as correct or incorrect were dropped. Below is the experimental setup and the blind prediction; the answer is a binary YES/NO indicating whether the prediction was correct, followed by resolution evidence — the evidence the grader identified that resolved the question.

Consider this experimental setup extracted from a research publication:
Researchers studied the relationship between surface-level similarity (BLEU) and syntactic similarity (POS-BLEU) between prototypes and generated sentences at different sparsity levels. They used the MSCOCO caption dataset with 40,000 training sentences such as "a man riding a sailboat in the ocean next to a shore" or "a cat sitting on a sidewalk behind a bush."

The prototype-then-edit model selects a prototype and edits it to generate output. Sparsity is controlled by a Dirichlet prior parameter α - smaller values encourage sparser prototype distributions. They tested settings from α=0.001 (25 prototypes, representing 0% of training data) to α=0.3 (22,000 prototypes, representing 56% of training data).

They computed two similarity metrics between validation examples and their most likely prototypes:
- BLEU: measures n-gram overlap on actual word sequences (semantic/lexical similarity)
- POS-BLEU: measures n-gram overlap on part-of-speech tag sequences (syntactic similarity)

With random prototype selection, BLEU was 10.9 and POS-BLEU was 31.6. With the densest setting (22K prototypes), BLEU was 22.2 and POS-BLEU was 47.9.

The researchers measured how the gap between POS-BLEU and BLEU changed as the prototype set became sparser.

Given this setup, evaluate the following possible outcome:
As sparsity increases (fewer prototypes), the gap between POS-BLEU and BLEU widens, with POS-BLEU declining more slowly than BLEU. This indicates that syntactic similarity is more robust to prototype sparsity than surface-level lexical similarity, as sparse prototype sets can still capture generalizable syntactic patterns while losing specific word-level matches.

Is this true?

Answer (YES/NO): NO